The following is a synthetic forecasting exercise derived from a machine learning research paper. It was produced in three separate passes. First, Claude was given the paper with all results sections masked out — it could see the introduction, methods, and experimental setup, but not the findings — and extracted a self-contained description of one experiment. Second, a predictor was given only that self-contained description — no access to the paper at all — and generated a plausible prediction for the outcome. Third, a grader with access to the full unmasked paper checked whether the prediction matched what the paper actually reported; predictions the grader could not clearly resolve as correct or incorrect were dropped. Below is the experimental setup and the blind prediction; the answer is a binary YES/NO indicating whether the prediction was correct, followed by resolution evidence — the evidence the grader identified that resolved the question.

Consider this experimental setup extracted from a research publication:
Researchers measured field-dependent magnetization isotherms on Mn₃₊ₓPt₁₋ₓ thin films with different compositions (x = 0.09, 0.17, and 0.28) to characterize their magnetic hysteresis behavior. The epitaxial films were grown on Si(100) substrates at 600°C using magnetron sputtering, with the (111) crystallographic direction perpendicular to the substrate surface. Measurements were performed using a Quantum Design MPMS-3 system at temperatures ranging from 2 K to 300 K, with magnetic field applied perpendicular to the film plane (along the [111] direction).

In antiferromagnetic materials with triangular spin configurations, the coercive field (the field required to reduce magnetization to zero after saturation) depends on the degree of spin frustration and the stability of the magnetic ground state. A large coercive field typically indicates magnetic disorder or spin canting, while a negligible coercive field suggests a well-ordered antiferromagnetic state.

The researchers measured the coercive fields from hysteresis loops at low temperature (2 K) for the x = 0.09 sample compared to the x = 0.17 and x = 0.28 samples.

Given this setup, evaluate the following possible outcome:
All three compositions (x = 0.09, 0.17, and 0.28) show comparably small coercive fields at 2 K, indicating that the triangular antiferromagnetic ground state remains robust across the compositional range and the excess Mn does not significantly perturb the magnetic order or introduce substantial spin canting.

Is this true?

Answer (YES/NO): NO